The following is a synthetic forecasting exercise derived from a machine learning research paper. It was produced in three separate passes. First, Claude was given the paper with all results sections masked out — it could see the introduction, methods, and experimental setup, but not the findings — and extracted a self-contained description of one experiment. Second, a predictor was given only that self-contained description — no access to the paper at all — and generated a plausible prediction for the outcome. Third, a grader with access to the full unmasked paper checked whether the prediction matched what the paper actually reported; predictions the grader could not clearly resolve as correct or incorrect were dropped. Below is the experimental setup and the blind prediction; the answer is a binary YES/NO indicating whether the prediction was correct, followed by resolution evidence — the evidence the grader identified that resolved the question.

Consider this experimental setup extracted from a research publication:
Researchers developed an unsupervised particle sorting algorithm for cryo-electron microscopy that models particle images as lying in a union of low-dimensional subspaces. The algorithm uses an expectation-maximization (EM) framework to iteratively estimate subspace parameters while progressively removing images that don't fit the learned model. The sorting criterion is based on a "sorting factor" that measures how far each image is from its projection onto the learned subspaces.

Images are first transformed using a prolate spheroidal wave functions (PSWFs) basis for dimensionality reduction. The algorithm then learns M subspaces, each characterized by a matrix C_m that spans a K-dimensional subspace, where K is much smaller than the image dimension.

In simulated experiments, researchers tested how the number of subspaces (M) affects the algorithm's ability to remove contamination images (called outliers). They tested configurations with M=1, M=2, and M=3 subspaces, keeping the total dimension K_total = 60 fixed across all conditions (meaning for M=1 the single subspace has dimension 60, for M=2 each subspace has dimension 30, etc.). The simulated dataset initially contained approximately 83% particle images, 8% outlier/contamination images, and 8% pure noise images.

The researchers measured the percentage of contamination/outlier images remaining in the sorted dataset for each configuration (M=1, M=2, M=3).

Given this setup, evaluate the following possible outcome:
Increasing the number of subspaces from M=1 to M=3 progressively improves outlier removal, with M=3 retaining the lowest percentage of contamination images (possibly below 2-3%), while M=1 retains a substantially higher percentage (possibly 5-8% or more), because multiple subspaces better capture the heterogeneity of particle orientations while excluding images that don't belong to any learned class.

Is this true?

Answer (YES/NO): NO